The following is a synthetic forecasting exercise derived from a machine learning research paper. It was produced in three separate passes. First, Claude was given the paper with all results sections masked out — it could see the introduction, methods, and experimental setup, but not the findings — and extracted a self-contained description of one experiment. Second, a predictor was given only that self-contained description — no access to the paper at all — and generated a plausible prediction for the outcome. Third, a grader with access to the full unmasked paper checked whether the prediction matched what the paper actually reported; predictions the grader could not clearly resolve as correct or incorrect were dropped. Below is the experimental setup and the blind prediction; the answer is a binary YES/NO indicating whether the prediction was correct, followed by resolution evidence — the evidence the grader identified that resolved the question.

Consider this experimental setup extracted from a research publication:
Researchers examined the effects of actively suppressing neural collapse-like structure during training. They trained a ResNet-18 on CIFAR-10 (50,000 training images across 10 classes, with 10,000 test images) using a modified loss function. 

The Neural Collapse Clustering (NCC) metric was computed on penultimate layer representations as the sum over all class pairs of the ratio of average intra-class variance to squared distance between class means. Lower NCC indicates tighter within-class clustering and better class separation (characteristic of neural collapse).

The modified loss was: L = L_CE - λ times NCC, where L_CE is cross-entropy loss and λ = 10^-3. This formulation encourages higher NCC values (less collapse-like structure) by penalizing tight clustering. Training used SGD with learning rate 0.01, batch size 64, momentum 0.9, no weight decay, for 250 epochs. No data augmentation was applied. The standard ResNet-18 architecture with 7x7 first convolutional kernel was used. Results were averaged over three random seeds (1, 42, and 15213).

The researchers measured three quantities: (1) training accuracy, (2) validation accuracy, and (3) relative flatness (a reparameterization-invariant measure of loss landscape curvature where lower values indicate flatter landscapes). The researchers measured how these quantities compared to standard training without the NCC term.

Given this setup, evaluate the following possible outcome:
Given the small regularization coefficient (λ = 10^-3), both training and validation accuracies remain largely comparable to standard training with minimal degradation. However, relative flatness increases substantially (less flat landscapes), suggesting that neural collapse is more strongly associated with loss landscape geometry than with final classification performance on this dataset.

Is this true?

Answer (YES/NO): NO